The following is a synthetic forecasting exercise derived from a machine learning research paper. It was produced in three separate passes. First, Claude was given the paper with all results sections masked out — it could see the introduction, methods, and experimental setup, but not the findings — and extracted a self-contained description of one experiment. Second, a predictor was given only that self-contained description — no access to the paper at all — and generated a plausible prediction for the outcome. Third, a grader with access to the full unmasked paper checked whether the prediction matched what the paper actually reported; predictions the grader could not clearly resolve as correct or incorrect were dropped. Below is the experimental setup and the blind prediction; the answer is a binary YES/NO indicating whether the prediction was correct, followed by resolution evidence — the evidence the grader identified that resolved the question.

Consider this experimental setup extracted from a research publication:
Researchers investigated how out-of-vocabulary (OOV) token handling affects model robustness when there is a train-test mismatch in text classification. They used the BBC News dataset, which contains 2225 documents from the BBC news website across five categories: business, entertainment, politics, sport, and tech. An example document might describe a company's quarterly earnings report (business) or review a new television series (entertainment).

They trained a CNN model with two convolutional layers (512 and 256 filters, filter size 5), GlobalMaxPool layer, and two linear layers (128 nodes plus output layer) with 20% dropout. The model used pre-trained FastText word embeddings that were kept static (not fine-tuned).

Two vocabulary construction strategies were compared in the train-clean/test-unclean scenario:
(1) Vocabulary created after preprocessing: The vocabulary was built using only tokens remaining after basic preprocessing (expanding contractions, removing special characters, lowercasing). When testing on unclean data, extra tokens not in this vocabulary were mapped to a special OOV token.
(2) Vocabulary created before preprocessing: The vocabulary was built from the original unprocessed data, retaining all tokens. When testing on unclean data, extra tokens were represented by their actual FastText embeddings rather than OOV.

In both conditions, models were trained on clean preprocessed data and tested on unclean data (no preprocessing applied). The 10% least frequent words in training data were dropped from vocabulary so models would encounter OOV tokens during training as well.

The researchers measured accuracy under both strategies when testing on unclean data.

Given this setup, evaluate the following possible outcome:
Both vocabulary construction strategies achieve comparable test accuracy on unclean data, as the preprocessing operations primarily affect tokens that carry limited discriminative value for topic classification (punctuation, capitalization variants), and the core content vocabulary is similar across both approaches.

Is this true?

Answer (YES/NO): YES